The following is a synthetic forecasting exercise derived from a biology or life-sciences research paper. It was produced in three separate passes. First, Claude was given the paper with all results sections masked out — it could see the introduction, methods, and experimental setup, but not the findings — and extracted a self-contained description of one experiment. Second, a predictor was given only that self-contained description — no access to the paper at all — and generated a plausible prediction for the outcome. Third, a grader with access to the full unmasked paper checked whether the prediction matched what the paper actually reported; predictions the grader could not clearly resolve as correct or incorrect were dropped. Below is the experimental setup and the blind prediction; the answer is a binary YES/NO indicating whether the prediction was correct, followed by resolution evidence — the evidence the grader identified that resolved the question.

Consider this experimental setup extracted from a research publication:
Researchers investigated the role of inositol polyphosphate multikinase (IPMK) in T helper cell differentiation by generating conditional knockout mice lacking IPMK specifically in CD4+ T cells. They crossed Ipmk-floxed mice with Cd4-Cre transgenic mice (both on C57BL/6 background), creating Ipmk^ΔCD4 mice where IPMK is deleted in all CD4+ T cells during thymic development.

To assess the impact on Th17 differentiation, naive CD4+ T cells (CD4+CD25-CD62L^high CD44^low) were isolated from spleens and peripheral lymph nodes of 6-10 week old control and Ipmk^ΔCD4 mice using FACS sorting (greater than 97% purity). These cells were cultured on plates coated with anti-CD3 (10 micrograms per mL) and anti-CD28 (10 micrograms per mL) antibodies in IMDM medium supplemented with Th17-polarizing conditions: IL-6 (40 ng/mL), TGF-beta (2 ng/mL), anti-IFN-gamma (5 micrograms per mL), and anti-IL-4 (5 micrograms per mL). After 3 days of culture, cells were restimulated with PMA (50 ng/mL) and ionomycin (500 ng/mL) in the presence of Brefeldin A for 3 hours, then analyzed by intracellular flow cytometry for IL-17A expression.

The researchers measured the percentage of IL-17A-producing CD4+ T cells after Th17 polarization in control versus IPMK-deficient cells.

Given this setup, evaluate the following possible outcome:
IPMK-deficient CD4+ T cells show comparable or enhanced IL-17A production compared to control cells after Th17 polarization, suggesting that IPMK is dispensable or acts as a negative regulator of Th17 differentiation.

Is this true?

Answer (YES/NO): NO